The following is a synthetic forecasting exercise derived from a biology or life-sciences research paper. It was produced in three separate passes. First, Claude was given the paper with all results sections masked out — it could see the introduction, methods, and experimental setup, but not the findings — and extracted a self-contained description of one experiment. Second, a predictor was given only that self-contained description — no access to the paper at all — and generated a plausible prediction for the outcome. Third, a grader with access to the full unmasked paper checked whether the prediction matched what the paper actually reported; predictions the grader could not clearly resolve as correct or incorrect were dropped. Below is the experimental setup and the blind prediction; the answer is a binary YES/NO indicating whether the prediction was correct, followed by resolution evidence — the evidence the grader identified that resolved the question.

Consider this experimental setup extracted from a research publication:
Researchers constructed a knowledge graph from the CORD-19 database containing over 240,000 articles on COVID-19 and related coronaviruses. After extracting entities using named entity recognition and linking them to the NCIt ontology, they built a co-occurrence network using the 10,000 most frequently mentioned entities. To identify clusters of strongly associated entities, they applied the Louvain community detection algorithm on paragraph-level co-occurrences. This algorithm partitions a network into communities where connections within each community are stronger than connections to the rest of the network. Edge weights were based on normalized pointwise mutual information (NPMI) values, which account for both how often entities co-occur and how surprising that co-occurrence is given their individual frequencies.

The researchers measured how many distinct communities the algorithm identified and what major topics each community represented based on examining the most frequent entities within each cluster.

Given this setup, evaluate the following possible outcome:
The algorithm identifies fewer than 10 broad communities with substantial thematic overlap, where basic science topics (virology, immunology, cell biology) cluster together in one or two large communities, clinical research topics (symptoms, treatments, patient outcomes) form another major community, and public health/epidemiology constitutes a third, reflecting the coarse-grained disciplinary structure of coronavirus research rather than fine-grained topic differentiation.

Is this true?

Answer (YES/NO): NO